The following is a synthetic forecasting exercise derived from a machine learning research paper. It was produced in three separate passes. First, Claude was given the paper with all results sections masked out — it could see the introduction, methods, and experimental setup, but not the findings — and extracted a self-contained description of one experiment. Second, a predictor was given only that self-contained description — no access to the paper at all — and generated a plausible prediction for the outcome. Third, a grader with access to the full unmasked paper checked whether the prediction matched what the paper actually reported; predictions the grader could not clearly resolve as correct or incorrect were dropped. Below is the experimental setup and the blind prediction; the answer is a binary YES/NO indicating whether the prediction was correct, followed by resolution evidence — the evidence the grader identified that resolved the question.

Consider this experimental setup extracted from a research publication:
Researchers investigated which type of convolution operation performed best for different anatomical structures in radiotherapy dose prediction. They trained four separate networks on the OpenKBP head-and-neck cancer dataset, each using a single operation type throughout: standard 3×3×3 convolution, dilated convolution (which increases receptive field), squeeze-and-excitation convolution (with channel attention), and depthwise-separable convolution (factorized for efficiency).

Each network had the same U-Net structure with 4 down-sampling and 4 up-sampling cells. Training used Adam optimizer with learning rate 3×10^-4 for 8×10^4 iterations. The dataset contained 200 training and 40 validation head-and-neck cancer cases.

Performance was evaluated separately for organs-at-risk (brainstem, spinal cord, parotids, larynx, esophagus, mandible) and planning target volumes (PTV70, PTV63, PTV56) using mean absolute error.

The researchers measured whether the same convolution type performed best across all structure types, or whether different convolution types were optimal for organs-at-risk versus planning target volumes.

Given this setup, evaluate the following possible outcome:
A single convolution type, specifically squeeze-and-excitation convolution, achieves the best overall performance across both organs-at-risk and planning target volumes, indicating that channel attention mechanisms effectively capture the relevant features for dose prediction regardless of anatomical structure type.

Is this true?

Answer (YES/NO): NO